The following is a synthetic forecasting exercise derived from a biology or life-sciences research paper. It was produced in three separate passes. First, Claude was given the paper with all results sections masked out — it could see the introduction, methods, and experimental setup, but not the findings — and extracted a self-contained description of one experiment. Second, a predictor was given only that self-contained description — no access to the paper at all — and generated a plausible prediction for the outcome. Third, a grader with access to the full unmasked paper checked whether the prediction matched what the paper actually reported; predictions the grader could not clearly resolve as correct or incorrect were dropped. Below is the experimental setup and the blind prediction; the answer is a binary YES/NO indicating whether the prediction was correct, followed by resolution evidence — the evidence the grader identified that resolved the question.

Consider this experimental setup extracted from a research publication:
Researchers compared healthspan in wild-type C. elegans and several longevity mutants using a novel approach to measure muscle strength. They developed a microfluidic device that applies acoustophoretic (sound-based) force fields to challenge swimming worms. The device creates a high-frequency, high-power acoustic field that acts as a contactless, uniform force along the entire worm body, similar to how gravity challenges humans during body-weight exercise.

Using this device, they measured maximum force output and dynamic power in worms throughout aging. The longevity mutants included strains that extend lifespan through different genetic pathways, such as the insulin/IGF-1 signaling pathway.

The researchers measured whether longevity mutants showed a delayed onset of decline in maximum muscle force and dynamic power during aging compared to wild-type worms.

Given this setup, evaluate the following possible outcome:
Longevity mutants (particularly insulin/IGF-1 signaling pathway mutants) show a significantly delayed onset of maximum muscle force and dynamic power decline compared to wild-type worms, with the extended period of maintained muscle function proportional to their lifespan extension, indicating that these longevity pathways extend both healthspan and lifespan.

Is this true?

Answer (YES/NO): YES